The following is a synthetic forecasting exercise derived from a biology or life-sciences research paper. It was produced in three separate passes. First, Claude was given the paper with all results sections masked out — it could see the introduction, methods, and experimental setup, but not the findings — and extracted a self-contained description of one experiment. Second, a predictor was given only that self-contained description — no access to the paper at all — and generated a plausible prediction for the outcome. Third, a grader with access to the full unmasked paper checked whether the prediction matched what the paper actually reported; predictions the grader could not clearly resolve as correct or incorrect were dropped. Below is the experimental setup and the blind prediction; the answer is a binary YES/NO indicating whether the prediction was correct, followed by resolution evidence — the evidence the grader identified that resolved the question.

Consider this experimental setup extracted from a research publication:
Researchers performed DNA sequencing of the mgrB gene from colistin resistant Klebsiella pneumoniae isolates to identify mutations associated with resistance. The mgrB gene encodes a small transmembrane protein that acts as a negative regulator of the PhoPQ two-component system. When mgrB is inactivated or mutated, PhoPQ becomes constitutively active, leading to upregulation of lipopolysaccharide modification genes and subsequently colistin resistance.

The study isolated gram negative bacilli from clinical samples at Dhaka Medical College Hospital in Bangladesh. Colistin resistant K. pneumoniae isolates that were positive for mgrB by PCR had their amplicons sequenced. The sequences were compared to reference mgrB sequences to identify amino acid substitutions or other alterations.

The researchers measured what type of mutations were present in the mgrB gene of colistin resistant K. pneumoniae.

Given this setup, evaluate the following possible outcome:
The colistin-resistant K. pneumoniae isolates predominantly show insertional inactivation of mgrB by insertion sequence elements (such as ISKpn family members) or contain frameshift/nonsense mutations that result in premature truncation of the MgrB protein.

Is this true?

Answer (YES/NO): NO